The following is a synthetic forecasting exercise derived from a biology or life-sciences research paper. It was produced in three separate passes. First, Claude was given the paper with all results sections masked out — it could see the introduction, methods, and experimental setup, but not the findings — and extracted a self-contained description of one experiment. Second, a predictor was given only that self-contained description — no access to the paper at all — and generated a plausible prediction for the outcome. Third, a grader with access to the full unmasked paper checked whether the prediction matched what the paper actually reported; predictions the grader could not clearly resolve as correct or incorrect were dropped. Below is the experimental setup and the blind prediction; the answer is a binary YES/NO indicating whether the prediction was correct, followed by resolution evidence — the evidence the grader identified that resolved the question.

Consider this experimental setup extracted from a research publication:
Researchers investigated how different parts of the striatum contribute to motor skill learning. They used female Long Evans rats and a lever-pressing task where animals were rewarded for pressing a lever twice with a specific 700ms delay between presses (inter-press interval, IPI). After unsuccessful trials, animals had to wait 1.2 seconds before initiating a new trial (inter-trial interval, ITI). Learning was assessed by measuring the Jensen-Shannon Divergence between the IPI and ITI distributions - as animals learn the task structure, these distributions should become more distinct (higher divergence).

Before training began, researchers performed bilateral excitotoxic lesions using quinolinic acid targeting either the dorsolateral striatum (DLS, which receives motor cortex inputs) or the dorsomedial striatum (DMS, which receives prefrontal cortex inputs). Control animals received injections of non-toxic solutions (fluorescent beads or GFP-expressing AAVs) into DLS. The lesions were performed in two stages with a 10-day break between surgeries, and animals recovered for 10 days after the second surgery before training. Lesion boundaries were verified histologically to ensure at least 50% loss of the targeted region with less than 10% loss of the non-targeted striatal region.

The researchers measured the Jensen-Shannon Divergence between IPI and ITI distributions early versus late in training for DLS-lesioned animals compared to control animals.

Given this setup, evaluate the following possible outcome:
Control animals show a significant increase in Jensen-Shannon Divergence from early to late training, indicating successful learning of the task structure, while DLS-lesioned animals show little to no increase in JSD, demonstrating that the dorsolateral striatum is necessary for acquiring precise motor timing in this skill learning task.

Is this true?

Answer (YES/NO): YES